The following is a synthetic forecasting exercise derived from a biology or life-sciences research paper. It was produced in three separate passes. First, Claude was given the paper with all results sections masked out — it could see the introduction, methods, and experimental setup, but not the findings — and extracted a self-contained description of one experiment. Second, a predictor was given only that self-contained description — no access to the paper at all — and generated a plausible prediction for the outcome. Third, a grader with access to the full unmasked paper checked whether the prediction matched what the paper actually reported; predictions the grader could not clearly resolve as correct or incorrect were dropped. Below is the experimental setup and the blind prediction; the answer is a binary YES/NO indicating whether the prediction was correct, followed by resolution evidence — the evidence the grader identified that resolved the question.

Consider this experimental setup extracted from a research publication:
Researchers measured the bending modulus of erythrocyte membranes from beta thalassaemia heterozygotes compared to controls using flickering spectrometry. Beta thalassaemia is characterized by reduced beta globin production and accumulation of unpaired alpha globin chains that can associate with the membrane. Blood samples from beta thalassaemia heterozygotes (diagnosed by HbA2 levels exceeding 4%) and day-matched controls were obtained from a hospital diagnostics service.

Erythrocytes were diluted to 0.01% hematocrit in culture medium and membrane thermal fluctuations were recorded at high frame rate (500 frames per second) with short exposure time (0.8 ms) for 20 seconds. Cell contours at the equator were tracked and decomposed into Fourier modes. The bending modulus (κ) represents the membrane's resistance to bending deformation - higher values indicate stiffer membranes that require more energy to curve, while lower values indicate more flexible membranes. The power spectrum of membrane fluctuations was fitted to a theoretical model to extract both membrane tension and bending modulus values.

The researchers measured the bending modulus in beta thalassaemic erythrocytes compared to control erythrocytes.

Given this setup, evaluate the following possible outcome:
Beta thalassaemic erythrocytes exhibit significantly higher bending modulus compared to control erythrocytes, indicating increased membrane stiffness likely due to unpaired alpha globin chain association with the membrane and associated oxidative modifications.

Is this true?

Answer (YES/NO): NO